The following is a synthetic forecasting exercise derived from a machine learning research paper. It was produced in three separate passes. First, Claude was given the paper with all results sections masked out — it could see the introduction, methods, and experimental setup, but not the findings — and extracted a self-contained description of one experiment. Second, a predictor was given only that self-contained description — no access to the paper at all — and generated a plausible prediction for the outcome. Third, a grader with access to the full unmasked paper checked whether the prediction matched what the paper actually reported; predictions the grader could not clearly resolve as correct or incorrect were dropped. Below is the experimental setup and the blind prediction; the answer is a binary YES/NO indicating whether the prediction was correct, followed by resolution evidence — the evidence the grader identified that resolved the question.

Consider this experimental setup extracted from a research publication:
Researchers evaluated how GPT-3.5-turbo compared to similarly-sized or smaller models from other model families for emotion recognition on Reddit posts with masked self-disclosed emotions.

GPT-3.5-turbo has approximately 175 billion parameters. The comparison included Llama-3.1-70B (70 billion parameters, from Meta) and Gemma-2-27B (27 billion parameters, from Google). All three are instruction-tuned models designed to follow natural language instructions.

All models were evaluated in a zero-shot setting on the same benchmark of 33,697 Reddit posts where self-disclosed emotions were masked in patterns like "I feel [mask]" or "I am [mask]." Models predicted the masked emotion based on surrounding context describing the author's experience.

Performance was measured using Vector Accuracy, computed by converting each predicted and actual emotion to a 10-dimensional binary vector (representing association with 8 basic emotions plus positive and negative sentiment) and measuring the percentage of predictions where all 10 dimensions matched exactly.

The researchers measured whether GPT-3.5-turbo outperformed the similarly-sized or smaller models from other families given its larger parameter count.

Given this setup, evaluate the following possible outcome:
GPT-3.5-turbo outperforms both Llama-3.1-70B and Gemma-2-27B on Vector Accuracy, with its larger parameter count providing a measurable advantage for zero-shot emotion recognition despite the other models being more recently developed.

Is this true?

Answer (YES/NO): NO